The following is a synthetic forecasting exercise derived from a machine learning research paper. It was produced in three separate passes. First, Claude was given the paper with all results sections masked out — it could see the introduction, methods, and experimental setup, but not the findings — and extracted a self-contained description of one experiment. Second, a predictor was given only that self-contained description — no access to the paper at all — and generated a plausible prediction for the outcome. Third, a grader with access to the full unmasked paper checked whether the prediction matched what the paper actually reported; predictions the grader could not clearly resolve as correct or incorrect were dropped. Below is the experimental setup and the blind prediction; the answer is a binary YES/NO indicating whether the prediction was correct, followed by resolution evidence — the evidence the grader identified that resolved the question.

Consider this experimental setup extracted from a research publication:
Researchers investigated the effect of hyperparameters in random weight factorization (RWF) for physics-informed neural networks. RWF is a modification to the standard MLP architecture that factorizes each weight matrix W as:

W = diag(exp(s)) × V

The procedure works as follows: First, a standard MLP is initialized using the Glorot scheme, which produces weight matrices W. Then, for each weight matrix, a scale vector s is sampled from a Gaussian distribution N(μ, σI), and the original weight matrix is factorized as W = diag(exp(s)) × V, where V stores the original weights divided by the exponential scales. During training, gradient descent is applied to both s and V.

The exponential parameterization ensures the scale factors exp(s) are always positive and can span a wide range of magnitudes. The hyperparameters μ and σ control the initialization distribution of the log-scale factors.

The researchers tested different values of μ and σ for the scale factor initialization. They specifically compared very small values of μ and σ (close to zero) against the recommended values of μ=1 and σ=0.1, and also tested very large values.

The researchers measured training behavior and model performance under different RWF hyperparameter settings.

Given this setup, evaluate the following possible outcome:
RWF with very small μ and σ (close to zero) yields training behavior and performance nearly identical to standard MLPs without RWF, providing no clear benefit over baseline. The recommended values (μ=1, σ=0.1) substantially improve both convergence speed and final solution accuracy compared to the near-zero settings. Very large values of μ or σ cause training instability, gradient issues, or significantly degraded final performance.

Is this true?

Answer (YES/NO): YES